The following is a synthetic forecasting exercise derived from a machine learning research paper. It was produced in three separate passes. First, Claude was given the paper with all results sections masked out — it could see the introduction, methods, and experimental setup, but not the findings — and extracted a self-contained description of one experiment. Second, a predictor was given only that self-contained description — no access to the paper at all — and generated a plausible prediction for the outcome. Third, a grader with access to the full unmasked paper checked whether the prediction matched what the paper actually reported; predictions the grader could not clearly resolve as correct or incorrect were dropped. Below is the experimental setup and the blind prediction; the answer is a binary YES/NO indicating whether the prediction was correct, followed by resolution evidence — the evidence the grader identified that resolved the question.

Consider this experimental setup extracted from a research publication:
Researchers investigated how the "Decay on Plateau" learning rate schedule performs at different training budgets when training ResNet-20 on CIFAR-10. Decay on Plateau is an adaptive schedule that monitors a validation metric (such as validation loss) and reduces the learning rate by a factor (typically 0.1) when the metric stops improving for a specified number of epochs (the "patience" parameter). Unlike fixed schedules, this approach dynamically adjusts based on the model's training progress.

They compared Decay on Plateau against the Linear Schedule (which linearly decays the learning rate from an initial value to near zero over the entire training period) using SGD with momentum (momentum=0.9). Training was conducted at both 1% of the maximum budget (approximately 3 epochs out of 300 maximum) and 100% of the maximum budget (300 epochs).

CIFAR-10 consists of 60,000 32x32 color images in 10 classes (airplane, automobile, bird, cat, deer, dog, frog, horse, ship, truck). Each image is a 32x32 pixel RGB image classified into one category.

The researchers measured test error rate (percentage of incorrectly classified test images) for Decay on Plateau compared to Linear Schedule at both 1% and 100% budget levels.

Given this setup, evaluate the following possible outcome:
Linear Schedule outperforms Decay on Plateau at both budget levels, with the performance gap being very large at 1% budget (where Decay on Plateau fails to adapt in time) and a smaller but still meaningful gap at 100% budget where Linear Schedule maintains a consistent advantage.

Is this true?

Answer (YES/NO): NO